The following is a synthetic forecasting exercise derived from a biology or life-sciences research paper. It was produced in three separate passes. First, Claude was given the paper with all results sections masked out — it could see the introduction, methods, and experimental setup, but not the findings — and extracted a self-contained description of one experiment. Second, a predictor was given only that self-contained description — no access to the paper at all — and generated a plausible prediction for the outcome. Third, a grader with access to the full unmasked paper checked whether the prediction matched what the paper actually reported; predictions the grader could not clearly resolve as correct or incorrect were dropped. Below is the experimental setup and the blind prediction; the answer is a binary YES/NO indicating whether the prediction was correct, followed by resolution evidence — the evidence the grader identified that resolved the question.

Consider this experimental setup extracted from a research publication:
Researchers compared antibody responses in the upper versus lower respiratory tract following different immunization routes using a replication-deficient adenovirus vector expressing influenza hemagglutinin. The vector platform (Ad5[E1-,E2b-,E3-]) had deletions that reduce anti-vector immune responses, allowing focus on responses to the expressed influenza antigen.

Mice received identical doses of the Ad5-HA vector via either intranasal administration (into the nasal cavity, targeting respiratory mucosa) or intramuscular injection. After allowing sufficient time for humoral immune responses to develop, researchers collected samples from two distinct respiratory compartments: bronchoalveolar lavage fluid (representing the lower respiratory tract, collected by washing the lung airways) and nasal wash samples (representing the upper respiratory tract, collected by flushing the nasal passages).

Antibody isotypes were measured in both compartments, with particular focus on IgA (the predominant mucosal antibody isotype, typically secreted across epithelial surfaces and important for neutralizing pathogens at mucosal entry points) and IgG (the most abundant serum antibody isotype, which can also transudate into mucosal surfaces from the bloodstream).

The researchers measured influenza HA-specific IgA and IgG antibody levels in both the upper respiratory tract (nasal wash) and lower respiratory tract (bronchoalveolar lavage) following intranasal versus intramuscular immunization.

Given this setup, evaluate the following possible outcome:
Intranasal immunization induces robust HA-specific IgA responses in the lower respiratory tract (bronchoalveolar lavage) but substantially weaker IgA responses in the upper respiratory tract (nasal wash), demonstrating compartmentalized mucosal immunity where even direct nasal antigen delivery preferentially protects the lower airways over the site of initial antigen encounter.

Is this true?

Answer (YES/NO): NO